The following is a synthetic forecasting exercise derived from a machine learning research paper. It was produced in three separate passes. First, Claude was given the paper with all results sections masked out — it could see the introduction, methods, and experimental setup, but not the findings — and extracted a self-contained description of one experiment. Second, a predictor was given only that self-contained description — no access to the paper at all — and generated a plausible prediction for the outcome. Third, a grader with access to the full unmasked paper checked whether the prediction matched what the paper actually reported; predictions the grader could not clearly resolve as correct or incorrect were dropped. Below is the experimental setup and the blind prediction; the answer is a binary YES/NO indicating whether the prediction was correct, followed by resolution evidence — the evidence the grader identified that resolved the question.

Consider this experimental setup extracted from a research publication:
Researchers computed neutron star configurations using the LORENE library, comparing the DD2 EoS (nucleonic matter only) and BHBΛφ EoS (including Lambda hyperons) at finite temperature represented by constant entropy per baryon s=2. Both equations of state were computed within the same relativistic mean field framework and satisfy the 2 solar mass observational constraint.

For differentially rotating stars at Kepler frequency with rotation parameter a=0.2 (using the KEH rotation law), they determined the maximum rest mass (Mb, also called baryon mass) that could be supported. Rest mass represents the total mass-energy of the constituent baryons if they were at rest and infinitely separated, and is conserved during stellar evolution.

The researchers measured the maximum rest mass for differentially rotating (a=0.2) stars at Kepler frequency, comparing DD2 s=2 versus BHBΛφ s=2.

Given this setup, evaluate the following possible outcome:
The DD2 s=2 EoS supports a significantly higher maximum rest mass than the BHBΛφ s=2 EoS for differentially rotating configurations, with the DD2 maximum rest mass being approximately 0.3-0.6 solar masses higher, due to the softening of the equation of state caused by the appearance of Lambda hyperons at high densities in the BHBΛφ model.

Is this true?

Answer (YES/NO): YES